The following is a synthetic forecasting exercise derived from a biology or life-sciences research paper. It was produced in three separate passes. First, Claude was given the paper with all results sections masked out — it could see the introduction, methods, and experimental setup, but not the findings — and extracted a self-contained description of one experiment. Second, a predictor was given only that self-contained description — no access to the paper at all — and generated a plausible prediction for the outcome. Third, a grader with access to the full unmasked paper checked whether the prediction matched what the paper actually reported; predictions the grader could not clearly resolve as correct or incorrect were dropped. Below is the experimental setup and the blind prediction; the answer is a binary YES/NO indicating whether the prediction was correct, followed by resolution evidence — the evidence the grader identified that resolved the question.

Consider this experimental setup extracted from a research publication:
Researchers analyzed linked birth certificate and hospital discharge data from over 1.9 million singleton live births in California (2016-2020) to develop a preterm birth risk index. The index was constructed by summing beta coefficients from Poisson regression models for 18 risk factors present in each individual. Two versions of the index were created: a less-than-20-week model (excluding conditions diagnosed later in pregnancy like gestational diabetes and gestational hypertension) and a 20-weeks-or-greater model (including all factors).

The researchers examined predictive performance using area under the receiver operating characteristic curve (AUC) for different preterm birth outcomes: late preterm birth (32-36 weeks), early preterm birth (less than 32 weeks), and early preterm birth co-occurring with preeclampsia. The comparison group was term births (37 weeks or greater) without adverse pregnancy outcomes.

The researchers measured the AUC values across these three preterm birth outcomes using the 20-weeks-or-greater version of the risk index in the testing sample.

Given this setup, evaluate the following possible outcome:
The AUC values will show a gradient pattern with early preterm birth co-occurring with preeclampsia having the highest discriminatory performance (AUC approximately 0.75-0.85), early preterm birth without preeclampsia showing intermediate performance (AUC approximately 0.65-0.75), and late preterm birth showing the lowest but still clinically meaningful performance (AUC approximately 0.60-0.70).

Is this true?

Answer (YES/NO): NO